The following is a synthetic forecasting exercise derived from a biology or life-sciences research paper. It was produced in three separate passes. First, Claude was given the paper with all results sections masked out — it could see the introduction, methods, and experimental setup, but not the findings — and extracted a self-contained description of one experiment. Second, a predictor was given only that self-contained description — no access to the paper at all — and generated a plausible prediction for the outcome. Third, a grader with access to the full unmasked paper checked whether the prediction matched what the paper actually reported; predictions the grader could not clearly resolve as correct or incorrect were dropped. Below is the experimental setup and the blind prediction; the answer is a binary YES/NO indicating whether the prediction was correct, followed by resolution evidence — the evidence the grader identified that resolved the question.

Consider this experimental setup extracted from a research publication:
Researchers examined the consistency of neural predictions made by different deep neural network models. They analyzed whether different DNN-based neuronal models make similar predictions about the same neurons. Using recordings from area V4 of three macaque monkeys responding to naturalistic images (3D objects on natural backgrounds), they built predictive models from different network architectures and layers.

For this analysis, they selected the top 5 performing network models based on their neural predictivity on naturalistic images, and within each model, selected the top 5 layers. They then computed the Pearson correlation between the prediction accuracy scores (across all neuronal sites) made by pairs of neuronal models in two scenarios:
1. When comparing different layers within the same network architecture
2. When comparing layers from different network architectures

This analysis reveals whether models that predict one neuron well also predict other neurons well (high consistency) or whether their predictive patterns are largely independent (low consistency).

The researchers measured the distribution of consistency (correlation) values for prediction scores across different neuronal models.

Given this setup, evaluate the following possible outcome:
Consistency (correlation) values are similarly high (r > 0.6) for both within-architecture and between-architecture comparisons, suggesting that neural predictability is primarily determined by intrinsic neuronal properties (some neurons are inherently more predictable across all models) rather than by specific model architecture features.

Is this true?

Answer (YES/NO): YES